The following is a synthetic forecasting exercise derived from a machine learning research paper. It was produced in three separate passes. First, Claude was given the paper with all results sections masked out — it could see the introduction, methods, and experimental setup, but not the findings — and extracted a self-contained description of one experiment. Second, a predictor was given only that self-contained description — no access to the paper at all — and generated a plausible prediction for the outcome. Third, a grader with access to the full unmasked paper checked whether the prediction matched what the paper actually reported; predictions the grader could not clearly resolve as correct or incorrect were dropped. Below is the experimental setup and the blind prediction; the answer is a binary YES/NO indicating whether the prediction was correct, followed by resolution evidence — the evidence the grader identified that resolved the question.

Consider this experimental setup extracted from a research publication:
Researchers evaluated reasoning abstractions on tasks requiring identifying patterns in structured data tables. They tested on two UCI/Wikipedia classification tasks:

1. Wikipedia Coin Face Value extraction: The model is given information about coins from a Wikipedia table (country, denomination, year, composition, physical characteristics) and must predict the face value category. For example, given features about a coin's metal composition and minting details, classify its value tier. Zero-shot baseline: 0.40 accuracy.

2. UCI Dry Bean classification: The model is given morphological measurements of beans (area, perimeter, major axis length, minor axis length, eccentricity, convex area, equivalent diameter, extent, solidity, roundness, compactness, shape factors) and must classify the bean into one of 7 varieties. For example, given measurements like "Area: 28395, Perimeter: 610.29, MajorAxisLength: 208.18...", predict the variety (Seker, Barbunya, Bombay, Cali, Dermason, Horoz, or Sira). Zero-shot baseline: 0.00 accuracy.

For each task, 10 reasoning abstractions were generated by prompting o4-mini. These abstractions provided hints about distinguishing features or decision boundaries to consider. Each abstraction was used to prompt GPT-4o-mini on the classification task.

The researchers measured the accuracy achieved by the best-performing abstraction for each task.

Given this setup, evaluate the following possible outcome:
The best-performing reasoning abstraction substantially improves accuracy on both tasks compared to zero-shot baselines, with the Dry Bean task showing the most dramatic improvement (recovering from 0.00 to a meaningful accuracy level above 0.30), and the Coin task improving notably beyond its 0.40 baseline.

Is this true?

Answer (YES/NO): YES